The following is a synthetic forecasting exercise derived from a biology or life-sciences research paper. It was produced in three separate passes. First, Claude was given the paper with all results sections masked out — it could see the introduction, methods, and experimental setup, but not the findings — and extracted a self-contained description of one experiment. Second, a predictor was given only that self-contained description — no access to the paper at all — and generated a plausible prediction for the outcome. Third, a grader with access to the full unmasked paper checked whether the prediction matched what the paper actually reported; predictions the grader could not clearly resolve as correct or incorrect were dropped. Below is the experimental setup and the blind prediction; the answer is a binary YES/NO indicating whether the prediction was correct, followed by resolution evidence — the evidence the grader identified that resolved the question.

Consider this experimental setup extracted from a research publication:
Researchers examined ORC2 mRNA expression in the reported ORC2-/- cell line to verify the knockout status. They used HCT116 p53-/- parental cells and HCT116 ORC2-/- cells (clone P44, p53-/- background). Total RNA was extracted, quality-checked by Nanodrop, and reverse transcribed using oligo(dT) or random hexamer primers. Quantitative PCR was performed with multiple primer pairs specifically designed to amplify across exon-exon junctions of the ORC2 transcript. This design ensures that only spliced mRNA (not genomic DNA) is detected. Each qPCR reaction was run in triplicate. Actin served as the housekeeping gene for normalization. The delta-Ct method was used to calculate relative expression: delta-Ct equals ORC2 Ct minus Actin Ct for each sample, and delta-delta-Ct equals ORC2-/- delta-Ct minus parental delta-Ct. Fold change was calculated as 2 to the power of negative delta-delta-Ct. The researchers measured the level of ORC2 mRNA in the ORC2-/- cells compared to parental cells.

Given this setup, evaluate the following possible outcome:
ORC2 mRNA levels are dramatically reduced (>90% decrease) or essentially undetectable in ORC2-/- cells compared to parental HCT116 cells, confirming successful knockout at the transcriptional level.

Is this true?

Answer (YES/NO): NO